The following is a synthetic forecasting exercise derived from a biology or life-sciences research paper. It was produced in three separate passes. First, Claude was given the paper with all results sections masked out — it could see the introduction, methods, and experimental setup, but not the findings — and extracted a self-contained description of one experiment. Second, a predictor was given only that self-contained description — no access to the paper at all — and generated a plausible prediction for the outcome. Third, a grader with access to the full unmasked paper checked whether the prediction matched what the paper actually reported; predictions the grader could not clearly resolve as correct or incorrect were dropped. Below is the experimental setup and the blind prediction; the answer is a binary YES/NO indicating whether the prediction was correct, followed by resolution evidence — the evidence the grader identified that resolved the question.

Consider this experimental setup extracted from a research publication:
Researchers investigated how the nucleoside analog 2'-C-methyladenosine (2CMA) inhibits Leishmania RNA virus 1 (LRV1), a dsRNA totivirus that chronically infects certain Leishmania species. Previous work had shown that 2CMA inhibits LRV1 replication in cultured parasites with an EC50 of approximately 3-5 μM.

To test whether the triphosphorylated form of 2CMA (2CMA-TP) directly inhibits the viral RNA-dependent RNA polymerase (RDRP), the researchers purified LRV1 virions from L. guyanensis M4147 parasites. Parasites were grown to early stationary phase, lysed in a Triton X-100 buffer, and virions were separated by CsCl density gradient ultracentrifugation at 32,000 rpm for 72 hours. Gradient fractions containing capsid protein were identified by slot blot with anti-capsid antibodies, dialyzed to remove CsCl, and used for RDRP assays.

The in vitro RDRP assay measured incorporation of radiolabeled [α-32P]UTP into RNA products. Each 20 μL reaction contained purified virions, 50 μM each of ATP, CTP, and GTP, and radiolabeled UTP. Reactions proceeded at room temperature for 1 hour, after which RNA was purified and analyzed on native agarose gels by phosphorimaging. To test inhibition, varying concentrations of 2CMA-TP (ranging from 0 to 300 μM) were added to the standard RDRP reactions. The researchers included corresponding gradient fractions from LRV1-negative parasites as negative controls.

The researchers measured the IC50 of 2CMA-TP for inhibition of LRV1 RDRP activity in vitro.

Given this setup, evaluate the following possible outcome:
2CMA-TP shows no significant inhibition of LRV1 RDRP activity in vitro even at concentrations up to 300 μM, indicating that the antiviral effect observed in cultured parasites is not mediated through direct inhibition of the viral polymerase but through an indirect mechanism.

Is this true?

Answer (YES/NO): NO